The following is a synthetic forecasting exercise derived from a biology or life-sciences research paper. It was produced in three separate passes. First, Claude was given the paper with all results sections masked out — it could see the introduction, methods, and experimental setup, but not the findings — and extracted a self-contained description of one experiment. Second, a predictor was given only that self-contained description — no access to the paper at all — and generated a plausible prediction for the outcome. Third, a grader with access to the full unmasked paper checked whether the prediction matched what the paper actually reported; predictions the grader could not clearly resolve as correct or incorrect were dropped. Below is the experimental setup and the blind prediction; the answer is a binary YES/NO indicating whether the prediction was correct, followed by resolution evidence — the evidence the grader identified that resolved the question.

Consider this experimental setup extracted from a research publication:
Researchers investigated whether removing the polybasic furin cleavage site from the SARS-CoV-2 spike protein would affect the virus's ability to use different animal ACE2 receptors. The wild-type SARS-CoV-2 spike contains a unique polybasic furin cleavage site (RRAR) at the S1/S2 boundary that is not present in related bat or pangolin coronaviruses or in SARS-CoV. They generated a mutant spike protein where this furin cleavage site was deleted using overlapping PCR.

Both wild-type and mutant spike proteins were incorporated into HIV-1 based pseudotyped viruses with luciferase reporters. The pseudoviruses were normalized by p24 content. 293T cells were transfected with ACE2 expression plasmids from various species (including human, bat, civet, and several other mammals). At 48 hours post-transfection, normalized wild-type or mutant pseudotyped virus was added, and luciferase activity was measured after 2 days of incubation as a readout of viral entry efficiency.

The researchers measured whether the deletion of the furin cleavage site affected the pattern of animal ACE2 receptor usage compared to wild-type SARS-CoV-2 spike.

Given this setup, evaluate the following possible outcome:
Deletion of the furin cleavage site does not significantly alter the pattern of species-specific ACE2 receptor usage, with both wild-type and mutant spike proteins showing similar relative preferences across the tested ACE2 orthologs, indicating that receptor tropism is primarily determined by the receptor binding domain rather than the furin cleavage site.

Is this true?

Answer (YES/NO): YES